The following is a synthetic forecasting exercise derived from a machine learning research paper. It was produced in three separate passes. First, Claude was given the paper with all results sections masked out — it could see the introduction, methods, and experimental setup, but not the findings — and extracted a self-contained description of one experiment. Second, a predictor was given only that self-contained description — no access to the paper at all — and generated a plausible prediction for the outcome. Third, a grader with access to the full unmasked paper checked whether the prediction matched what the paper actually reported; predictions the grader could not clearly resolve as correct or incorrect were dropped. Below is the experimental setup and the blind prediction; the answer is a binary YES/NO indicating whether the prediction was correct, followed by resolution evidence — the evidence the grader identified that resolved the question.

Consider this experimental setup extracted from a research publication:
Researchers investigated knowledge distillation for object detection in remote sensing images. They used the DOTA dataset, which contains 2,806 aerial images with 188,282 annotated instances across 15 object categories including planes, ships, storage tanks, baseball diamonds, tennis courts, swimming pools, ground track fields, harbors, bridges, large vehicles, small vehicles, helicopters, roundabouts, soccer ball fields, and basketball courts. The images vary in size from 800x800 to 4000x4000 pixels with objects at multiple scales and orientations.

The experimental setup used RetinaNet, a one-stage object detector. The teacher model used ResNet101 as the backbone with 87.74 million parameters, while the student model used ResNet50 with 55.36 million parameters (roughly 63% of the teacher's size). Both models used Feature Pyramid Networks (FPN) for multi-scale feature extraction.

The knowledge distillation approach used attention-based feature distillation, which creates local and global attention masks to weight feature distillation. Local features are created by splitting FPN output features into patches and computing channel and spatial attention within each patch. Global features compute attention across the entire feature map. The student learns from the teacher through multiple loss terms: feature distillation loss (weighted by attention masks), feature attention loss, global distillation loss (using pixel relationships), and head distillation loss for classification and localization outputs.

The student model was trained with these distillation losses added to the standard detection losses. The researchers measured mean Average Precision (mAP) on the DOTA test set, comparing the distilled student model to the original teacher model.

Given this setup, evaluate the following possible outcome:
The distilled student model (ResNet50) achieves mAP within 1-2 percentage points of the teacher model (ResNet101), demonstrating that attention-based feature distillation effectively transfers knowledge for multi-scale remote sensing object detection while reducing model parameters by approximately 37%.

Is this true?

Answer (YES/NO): YES